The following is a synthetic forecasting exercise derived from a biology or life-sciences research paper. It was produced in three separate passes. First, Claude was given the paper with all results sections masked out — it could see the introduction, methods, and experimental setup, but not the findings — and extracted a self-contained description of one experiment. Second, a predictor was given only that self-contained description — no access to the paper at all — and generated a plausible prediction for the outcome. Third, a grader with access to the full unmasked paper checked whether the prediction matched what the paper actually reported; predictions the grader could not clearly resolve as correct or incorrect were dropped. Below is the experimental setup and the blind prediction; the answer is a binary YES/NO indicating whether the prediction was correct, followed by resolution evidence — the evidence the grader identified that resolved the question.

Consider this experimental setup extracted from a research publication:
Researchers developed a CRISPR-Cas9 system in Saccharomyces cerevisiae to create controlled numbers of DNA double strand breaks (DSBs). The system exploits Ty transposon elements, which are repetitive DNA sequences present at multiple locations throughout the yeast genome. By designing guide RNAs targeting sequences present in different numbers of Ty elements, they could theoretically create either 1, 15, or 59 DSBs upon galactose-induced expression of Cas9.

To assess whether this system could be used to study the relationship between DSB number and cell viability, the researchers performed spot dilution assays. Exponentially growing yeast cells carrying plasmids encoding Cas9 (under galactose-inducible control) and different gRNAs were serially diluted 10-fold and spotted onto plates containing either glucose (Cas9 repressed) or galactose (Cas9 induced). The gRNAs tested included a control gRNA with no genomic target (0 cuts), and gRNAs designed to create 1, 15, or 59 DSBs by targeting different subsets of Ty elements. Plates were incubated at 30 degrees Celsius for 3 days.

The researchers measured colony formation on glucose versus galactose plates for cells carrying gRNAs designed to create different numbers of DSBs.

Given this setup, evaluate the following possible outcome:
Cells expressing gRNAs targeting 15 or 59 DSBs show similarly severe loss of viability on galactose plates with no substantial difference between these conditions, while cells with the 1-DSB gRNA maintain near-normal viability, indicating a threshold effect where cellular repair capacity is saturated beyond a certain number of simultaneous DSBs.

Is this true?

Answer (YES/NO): NO